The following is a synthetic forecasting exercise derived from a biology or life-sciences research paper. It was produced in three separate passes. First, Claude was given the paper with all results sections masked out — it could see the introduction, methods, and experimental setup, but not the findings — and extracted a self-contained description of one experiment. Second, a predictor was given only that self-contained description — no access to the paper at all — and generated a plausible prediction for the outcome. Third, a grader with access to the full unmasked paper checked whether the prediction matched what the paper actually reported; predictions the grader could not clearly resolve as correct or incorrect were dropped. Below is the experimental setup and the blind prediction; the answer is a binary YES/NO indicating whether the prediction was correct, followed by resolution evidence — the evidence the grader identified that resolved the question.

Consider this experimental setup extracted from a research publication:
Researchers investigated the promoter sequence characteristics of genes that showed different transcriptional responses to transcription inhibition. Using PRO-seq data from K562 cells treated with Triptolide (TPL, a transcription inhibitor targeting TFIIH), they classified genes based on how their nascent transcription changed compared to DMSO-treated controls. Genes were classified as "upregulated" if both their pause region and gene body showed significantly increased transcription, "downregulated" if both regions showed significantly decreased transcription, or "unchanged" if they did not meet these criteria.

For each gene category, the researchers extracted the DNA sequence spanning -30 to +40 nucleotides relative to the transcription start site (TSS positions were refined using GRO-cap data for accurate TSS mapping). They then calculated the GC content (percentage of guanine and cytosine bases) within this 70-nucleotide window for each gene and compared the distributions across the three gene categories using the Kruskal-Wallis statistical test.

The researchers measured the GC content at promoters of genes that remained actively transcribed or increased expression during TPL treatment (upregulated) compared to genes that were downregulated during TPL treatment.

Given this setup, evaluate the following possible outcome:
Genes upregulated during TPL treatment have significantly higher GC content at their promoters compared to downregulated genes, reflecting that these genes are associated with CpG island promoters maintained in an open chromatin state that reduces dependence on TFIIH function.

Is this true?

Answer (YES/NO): NO